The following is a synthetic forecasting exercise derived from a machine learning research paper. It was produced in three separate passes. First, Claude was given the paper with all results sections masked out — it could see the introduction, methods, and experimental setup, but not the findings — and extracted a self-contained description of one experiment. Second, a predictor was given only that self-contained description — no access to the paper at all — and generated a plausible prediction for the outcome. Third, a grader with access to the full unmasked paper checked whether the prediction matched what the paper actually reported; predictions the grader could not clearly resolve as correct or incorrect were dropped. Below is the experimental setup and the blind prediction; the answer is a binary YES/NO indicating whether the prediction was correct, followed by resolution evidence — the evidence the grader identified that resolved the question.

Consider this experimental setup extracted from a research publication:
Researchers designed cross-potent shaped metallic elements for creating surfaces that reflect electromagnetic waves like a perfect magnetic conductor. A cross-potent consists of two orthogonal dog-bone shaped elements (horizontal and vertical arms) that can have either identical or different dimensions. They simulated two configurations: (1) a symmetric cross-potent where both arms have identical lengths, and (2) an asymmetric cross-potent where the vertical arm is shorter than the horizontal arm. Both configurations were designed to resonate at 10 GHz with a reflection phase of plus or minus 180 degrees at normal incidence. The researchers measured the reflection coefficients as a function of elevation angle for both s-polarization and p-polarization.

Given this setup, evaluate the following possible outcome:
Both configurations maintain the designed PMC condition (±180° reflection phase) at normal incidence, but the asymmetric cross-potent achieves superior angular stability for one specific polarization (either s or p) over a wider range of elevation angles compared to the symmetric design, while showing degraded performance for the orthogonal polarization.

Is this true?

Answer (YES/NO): NO